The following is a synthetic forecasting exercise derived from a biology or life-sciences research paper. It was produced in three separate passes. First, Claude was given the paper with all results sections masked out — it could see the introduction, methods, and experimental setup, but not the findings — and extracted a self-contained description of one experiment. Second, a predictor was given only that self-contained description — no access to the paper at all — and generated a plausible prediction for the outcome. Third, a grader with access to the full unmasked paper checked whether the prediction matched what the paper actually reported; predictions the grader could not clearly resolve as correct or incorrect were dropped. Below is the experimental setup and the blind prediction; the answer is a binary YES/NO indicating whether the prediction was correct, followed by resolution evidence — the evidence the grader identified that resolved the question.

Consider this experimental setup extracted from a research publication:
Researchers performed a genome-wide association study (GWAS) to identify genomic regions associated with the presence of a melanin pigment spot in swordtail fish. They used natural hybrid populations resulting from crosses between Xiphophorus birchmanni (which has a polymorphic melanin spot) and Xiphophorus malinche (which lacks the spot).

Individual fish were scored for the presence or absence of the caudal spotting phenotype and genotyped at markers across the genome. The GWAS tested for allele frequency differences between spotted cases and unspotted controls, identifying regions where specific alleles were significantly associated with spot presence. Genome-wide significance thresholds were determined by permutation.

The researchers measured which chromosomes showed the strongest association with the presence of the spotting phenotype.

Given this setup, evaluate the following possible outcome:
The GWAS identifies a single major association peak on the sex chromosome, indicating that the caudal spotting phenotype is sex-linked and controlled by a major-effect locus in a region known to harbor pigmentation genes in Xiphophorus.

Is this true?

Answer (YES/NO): NO